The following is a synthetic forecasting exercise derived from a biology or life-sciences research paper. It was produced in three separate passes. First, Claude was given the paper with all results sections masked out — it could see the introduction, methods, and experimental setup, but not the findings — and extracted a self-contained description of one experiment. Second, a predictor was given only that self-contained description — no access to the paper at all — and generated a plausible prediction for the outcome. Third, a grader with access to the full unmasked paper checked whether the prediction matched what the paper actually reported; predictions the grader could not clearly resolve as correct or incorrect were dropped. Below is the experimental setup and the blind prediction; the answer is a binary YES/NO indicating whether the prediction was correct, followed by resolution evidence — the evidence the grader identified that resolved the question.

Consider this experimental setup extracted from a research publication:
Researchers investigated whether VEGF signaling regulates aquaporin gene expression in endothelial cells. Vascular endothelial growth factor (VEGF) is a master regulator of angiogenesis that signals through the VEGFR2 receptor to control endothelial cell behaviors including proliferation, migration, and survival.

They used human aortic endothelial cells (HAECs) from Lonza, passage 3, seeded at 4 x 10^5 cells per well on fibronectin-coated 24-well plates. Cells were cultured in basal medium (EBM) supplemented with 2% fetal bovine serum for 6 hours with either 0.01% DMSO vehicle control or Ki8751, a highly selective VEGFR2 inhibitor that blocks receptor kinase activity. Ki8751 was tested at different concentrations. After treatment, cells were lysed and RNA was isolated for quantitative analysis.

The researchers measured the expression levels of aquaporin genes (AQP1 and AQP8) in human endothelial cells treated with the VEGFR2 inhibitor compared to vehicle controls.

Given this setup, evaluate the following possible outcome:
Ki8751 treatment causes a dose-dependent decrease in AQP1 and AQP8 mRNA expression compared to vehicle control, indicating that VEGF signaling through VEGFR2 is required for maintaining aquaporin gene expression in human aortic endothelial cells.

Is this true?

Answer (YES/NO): NO